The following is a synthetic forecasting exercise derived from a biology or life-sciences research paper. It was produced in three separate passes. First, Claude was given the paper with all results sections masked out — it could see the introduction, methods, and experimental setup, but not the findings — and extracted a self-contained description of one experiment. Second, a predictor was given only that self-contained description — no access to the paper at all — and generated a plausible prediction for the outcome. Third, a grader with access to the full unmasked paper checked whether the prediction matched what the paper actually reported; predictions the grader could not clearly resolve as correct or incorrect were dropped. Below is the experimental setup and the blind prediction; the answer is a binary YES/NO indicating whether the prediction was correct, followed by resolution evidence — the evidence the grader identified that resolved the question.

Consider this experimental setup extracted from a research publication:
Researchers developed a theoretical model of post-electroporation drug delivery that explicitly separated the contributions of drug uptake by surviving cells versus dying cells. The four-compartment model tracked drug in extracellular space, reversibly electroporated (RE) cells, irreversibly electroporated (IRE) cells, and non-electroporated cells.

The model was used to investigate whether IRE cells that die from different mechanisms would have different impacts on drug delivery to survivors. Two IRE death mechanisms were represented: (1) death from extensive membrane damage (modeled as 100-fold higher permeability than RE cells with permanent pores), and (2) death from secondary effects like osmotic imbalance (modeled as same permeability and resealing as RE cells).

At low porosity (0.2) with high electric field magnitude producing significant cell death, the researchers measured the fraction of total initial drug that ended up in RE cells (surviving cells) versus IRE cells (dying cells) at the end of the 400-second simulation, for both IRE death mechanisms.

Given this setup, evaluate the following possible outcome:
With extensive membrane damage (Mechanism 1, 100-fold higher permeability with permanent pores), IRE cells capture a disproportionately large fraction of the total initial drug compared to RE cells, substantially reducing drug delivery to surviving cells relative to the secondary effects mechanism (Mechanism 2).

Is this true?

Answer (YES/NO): YES